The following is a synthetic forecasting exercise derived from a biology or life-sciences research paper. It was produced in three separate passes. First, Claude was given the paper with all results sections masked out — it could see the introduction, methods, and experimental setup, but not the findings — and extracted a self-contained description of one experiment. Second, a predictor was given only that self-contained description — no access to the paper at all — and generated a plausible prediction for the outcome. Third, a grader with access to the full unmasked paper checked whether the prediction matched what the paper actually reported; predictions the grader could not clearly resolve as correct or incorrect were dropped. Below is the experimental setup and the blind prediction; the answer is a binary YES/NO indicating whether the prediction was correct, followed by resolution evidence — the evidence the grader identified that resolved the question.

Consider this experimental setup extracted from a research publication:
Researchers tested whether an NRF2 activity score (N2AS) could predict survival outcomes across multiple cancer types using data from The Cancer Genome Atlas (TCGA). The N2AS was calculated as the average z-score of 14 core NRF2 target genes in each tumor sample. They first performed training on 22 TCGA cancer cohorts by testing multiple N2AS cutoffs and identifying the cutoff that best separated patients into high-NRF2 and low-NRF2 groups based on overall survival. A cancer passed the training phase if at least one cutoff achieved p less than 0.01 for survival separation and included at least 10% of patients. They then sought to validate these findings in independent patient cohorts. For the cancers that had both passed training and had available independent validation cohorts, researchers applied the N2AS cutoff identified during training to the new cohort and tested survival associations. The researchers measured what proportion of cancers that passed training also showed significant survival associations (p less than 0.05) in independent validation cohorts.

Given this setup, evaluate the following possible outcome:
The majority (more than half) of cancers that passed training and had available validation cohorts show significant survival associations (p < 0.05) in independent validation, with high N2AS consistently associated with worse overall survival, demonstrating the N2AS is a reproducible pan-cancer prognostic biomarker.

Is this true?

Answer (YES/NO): NO